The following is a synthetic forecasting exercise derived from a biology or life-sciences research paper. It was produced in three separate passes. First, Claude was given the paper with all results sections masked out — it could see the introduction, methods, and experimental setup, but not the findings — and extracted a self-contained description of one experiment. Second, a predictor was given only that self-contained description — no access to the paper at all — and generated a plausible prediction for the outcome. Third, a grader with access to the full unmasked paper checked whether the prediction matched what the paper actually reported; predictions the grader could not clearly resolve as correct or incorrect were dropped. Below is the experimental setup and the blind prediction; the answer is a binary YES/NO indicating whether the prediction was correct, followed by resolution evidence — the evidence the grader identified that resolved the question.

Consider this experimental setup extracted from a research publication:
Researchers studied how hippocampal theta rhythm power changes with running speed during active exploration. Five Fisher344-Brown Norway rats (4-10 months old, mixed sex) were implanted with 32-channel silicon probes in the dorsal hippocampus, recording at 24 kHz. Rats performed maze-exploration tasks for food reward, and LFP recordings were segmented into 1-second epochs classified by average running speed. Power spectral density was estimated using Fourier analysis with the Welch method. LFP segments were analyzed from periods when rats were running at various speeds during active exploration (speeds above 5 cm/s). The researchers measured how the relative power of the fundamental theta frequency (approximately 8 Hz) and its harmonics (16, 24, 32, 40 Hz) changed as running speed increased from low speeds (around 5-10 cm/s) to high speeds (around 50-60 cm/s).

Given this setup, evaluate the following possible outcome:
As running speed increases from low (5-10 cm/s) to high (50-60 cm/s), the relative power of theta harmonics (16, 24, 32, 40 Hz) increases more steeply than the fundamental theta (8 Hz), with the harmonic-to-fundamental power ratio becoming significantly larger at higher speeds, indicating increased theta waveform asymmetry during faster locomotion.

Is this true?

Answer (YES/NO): YES